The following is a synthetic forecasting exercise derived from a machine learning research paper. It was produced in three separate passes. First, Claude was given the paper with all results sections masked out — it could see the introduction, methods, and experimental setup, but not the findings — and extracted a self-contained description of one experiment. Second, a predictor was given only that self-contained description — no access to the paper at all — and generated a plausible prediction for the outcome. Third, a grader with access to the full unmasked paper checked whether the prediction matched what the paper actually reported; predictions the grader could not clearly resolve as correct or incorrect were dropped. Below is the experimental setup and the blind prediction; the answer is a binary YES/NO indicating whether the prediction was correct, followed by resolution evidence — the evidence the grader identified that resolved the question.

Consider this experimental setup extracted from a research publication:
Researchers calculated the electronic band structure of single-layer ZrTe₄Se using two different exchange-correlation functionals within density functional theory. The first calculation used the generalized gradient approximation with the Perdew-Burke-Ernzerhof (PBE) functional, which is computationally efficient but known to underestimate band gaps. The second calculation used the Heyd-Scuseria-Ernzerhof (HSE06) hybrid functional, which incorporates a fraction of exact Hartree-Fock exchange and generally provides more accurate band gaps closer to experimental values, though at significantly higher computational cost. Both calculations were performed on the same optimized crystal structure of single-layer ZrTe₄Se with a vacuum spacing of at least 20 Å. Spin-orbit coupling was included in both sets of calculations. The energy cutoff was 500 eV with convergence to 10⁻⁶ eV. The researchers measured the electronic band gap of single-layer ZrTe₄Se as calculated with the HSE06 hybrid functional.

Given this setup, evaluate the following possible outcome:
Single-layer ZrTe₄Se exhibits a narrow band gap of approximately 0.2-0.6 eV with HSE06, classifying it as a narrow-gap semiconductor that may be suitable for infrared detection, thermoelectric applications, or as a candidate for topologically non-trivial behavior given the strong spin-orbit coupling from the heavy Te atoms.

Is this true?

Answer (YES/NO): YES